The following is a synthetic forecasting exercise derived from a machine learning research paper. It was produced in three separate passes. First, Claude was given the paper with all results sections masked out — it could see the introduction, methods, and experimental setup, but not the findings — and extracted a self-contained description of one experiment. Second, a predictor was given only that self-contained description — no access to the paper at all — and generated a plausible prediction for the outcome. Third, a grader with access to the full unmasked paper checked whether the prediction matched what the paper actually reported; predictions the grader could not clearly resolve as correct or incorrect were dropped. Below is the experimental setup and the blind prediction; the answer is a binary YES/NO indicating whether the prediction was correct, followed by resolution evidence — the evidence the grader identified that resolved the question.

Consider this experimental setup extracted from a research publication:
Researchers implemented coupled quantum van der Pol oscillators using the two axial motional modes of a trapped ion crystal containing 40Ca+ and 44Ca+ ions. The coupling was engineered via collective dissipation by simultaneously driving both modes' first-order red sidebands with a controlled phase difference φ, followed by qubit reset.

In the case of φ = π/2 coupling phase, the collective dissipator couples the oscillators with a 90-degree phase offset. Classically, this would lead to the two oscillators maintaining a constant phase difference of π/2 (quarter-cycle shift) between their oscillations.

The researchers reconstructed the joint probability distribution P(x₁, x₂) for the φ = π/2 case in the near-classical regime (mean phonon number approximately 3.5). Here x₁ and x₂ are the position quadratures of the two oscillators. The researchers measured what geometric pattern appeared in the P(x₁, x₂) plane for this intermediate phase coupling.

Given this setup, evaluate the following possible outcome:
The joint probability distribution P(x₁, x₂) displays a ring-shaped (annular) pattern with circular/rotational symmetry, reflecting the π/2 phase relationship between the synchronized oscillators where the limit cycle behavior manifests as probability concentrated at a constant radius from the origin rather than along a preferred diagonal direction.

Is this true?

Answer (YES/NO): YES